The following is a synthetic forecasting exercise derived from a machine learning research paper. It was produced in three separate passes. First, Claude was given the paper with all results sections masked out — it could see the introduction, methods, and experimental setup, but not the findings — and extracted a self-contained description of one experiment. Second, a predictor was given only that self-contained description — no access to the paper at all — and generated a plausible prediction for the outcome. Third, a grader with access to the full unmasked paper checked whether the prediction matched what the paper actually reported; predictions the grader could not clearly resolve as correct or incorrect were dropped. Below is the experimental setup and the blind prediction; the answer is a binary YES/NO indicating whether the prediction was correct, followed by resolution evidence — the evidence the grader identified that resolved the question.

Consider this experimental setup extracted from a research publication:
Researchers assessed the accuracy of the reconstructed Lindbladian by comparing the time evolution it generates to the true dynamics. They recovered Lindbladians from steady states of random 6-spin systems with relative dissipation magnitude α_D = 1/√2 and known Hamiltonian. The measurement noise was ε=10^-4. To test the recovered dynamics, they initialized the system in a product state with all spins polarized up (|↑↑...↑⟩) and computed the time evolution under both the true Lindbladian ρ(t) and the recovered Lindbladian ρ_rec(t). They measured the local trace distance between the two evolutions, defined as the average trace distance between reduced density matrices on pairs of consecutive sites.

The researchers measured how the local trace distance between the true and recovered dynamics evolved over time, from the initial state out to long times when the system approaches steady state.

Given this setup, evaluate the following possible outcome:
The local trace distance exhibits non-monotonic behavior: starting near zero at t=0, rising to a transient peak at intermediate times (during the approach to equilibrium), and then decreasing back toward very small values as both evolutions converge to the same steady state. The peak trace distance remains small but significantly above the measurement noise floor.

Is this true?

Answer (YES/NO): NO